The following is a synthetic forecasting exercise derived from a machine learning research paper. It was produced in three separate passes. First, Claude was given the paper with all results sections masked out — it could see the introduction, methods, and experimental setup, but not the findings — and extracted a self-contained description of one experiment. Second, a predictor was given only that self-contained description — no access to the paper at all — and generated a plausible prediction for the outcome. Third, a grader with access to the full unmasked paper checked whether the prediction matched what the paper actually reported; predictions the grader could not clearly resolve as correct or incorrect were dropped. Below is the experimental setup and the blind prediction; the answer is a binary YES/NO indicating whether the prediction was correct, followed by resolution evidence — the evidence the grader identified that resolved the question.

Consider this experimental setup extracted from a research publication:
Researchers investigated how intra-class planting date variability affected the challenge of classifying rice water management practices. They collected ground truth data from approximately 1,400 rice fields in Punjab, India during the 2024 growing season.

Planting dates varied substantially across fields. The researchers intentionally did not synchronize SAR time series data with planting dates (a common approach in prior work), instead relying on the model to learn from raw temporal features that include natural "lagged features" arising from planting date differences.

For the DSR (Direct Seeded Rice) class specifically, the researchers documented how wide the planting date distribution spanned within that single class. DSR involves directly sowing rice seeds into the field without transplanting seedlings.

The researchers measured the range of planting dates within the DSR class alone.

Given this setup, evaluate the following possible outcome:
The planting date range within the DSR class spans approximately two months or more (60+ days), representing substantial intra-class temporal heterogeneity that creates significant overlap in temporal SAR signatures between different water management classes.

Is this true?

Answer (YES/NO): YES